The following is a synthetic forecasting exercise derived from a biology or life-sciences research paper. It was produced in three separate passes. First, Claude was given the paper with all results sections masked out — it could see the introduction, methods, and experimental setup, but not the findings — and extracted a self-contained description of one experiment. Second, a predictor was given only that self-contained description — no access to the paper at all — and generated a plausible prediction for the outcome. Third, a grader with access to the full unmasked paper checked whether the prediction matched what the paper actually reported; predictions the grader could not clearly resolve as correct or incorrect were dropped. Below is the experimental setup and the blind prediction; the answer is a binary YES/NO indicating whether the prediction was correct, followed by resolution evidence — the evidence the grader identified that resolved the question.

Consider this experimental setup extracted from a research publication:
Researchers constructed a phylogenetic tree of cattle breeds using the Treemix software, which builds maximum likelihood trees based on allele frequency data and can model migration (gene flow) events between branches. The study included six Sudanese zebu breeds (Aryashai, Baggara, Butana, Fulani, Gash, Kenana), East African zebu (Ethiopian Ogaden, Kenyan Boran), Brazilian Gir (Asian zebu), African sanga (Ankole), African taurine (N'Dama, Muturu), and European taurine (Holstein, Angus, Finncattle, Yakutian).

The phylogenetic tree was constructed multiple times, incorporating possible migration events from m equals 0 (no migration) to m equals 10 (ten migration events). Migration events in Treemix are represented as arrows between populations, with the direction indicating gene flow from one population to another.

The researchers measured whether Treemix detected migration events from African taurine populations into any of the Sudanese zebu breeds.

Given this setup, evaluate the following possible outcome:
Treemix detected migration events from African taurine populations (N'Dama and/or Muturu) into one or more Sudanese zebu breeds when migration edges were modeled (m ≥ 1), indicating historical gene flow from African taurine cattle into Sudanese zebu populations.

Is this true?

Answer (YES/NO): YES